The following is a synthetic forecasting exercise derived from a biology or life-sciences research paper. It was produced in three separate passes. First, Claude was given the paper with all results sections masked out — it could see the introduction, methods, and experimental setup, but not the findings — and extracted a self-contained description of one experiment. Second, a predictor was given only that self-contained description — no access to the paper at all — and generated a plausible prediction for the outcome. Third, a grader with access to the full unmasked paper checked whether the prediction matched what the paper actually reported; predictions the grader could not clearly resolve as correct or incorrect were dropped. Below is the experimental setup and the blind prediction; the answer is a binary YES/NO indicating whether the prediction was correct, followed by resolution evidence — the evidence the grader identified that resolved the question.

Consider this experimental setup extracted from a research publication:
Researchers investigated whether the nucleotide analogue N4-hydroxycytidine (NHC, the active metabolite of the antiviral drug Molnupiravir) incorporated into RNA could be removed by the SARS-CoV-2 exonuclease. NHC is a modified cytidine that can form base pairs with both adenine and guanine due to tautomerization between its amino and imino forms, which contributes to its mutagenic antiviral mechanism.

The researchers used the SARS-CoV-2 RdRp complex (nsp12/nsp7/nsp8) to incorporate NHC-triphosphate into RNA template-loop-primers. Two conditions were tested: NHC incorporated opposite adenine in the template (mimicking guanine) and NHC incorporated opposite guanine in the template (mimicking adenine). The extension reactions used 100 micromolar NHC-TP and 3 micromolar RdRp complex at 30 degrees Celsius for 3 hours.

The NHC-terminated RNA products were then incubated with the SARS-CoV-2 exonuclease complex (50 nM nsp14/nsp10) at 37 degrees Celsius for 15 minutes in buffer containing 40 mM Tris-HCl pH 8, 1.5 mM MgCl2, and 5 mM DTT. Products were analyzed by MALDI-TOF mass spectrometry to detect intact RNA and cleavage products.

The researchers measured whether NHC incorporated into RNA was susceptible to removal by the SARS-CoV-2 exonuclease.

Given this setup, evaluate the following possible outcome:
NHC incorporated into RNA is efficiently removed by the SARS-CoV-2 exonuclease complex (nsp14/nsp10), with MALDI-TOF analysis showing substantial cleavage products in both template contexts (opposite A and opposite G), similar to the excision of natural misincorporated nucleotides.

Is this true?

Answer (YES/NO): YES